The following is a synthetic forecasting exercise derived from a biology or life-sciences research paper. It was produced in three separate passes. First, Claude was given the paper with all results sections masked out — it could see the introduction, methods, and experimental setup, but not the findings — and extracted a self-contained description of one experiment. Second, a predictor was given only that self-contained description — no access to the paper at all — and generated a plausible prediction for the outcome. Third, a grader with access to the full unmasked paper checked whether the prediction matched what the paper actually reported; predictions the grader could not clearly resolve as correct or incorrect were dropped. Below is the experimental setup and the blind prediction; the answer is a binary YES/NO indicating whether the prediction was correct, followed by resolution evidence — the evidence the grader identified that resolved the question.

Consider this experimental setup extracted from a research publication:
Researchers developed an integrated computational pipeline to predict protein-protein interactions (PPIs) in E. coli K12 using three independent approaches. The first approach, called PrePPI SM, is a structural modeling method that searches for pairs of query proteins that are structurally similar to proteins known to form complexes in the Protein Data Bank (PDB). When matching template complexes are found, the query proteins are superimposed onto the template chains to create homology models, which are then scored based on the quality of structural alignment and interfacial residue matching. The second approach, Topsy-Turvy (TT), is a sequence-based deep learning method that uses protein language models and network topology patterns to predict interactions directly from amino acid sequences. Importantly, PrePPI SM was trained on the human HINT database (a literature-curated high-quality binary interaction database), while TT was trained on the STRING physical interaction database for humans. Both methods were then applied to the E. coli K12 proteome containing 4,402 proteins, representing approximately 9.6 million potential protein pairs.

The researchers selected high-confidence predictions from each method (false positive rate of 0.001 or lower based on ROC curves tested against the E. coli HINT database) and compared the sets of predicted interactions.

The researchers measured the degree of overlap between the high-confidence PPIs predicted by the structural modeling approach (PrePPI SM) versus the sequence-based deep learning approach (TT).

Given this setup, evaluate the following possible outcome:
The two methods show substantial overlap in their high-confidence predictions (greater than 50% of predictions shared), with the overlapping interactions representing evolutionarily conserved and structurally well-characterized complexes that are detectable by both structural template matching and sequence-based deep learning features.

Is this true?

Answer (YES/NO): NO